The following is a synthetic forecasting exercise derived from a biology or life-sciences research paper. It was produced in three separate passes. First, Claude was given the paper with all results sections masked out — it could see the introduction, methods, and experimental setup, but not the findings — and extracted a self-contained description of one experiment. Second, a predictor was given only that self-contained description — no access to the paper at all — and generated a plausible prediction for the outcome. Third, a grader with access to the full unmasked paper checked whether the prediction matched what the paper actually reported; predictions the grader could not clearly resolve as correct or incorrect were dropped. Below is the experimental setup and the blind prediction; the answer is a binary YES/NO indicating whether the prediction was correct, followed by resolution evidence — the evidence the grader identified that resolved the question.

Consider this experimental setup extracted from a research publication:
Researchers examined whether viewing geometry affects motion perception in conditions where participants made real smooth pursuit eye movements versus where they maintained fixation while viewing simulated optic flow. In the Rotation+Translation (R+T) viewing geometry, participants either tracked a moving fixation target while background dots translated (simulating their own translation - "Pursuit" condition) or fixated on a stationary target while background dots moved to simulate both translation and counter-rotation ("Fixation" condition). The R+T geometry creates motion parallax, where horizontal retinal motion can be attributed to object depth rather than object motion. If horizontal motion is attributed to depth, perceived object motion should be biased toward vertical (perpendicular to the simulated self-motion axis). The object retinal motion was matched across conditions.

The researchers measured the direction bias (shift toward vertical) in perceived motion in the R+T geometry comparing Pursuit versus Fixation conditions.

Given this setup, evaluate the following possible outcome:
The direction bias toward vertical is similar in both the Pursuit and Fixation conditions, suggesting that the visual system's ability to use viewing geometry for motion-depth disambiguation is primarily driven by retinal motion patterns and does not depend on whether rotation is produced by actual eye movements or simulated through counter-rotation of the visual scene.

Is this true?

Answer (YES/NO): YES